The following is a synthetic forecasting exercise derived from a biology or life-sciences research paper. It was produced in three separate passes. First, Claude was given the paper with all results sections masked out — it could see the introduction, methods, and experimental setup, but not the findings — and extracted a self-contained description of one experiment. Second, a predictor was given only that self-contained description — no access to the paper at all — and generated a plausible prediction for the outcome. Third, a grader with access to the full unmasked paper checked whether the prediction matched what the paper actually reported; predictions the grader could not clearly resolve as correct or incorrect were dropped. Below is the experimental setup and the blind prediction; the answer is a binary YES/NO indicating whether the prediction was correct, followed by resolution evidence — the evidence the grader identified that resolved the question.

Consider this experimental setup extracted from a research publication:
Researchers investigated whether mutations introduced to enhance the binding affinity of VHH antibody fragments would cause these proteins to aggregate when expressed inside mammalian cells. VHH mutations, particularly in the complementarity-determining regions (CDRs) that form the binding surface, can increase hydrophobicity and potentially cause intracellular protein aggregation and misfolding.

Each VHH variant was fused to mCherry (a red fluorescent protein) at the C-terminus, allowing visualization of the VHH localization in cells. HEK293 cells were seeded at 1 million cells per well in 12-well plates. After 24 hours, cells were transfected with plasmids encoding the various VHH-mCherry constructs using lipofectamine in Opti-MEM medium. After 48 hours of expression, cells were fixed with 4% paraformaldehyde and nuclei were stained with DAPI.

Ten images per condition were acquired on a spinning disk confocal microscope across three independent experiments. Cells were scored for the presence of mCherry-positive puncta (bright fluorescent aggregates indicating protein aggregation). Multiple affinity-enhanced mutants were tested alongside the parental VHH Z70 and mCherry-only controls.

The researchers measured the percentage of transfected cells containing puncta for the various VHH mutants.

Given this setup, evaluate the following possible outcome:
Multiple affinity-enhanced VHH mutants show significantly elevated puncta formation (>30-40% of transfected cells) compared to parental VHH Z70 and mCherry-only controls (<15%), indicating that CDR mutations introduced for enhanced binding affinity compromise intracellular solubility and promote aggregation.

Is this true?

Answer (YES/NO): YES